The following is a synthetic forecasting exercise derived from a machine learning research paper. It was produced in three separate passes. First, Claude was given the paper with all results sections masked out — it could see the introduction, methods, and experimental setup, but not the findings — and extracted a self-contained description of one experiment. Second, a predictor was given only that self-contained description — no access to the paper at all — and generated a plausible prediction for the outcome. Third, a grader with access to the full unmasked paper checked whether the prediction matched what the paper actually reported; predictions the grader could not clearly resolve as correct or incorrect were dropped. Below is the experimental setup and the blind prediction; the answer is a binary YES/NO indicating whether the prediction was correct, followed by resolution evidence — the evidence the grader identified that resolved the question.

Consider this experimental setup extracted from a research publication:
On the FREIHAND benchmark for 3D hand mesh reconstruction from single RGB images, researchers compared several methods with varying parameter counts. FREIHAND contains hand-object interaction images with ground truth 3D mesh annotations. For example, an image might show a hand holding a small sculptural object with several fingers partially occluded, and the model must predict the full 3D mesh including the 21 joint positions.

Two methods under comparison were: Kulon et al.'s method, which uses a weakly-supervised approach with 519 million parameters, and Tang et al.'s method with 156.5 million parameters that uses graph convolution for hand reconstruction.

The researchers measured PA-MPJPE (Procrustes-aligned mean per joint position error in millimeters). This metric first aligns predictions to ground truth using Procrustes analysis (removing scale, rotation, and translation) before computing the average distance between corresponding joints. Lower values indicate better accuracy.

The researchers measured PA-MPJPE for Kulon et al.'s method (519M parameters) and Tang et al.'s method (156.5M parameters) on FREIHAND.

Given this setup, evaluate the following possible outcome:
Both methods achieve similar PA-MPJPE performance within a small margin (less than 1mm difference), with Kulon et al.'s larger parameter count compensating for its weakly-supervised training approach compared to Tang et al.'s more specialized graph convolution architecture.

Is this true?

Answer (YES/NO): NO